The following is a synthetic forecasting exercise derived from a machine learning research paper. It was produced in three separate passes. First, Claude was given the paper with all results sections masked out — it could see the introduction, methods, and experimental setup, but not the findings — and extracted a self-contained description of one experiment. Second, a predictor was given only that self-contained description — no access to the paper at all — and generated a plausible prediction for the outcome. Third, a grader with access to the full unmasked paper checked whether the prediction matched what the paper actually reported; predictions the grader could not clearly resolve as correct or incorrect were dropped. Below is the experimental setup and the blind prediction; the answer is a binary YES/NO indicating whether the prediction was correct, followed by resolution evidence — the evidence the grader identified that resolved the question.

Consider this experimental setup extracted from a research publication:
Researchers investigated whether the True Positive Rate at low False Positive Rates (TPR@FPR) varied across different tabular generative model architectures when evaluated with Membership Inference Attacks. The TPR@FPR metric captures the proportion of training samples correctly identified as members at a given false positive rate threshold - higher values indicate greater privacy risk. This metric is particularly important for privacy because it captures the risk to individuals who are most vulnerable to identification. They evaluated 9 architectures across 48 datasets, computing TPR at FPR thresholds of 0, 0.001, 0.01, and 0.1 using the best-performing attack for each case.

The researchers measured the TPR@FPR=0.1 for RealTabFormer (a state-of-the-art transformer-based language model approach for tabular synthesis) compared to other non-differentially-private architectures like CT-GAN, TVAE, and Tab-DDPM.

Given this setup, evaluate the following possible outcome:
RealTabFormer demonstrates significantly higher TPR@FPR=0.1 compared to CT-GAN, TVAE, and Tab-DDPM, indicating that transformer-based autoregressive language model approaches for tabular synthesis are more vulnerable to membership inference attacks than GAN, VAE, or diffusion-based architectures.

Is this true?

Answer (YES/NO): YES